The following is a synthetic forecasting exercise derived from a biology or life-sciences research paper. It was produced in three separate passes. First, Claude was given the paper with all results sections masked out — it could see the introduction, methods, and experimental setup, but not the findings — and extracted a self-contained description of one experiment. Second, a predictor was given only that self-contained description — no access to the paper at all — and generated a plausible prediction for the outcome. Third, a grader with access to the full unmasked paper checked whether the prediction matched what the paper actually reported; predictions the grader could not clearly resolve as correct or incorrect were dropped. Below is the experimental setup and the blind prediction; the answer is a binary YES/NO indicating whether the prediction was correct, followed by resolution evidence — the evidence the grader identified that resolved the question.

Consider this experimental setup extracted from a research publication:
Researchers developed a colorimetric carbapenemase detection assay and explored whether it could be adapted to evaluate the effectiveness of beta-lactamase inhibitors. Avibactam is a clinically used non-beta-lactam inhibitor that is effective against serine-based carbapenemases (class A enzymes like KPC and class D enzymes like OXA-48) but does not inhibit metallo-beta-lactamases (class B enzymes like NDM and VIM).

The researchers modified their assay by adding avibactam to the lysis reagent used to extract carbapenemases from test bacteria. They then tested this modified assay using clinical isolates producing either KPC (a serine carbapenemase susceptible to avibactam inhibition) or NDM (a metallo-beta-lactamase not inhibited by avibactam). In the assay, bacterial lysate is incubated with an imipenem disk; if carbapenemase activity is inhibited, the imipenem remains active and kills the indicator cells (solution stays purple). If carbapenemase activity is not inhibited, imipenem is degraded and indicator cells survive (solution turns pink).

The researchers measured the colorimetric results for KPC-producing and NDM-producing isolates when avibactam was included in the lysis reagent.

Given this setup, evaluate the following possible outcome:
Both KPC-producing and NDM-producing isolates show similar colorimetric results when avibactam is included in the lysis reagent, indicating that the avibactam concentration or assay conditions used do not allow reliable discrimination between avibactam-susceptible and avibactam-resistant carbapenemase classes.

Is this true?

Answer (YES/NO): NO